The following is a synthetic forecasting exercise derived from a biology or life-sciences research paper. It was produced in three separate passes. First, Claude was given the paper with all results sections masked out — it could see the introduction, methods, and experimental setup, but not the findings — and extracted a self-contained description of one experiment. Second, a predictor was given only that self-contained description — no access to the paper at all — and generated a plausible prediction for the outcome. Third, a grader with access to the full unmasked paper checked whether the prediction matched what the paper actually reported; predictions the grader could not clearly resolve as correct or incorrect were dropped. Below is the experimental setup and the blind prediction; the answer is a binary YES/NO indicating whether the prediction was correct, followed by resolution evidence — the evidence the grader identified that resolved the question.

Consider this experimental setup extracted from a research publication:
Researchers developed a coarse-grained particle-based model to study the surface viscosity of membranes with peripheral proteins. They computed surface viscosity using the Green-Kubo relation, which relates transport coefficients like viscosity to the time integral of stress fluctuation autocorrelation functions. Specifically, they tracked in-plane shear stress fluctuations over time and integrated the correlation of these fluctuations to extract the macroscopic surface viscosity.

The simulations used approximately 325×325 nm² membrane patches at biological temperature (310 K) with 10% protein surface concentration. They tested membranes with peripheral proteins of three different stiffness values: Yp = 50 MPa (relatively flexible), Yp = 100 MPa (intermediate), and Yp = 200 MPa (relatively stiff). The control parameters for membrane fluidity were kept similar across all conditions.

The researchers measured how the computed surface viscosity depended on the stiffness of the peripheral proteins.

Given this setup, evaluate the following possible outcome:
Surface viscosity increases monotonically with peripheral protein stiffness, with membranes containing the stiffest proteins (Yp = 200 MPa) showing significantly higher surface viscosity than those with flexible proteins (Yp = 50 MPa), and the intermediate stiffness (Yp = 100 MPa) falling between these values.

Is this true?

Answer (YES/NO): NO